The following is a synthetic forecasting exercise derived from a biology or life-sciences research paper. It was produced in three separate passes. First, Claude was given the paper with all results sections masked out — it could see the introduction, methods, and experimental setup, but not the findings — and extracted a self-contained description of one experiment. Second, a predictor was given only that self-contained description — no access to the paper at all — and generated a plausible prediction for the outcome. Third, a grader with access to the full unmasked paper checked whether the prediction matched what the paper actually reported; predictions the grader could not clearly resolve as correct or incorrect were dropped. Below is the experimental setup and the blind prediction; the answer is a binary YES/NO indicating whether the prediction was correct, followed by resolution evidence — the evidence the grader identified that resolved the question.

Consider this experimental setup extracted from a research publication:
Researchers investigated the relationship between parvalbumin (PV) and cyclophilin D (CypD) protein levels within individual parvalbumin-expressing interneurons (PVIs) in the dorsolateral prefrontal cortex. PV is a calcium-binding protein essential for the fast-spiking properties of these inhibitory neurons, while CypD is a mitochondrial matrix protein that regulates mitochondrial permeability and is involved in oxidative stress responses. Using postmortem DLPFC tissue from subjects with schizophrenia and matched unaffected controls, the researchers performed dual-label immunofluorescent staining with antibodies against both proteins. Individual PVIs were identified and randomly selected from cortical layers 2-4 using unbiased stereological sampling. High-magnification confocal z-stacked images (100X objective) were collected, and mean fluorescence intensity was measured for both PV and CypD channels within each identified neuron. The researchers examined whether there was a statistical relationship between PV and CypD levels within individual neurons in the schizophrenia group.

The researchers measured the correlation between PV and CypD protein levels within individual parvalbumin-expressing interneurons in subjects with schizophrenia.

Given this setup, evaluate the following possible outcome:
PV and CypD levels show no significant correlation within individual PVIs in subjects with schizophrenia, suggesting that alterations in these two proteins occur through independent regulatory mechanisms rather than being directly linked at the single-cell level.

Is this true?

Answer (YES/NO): NO